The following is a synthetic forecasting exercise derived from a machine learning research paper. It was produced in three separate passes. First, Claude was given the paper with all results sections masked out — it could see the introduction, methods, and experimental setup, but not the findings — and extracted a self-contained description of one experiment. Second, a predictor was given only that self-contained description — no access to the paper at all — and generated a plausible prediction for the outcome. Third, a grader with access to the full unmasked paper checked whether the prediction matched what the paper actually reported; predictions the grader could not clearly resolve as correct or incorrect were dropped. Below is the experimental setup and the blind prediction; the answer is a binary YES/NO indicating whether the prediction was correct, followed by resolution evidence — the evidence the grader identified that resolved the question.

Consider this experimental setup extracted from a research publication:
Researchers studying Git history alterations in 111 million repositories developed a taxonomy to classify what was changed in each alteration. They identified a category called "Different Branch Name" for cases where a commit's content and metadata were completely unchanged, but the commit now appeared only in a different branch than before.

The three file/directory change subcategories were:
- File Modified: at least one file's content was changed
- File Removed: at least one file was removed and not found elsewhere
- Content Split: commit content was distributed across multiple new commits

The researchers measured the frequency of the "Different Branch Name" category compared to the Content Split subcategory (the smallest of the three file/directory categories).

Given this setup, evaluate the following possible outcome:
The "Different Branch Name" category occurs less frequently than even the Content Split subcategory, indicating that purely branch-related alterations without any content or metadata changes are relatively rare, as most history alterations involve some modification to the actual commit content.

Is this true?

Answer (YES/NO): NO